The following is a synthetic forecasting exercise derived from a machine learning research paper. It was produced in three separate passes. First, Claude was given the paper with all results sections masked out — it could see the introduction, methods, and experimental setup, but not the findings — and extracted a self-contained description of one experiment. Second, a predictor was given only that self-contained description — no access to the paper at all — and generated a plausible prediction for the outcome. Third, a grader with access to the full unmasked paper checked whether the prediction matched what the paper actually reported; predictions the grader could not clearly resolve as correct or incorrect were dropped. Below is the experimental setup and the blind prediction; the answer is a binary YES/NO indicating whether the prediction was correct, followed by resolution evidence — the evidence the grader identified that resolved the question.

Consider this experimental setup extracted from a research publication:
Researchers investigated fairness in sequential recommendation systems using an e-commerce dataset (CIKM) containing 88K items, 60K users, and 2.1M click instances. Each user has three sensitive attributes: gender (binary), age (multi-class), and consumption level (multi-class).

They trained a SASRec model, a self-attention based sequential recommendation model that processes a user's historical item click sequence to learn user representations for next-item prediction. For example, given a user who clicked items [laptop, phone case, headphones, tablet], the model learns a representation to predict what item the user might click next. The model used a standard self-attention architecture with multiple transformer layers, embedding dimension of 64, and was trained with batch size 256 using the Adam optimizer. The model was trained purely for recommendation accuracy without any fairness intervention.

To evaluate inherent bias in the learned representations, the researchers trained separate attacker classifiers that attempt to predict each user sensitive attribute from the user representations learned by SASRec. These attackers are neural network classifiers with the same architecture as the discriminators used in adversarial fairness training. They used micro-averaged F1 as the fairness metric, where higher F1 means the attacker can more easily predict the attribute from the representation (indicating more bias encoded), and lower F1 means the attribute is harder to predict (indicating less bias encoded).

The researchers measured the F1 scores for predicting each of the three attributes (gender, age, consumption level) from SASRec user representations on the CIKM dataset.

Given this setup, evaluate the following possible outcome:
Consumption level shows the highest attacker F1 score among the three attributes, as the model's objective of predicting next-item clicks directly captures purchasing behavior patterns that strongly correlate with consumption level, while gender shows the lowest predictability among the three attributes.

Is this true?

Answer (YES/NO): NO